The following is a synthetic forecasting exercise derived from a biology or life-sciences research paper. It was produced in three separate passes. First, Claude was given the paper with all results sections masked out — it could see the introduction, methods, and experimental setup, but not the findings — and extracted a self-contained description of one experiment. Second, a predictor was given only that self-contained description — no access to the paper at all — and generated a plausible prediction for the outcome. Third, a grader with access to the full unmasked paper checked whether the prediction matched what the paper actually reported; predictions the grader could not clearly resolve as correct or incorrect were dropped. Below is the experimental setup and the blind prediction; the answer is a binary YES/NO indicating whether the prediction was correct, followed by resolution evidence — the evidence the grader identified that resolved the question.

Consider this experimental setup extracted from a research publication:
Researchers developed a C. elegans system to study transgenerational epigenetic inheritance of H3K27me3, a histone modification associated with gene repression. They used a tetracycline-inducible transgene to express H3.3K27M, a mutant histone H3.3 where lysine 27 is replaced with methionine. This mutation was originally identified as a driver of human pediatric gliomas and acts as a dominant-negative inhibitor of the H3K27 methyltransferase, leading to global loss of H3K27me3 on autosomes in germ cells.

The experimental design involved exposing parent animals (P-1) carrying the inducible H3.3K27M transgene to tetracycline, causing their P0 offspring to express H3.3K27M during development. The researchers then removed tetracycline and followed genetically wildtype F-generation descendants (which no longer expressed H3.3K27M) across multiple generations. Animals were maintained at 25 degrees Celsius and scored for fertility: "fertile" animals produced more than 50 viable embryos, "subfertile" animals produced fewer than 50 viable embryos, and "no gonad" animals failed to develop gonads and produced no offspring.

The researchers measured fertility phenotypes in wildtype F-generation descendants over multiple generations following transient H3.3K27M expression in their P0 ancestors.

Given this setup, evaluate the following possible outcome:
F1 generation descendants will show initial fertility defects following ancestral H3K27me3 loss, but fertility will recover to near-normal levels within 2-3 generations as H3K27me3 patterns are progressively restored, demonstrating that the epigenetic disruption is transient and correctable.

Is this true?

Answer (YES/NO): NO